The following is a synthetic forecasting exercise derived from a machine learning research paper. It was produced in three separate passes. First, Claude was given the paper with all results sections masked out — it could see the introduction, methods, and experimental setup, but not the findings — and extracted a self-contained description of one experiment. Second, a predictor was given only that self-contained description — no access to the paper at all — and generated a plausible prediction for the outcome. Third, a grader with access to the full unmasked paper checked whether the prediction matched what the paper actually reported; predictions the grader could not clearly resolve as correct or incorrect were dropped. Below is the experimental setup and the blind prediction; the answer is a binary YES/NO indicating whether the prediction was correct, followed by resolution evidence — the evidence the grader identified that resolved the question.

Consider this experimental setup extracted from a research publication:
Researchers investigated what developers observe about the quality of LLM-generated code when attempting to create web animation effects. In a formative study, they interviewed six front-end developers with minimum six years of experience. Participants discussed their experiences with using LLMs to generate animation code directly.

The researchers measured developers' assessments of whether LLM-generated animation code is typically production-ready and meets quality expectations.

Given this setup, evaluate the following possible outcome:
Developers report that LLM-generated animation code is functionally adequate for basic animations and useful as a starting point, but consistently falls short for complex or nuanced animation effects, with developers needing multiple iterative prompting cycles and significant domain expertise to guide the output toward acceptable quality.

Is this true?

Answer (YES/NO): NO